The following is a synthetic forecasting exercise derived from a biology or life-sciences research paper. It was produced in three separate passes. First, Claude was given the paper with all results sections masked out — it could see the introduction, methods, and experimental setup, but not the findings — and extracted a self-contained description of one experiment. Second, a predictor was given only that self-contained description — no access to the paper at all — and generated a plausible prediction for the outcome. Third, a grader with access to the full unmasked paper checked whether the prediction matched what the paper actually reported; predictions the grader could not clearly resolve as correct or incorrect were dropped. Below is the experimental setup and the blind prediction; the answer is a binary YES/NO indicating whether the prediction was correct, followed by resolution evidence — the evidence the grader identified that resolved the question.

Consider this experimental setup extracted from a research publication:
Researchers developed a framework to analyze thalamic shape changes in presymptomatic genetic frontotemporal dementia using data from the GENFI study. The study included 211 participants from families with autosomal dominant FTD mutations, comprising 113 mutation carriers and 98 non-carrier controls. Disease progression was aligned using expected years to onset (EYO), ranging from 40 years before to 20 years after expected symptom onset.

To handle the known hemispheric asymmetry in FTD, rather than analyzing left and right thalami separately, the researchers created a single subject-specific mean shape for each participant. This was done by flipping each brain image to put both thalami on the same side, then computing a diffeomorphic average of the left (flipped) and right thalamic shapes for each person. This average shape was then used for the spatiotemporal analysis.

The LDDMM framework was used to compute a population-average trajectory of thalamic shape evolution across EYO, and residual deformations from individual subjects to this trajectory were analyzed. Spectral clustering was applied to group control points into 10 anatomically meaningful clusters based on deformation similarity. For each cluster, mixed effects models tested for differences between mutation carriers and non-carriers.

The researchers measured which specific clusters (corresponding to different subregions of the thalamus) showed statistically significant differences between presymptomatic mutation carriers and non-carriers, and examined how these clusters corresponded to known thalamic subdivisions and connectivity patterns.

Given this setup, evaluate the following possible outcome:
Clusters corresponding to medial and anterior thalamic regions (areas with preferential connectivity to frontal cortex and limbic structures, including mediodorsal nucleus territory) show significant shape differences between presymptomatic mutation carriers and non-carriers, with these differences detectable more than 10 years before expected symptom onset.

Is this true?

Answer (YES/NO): NO